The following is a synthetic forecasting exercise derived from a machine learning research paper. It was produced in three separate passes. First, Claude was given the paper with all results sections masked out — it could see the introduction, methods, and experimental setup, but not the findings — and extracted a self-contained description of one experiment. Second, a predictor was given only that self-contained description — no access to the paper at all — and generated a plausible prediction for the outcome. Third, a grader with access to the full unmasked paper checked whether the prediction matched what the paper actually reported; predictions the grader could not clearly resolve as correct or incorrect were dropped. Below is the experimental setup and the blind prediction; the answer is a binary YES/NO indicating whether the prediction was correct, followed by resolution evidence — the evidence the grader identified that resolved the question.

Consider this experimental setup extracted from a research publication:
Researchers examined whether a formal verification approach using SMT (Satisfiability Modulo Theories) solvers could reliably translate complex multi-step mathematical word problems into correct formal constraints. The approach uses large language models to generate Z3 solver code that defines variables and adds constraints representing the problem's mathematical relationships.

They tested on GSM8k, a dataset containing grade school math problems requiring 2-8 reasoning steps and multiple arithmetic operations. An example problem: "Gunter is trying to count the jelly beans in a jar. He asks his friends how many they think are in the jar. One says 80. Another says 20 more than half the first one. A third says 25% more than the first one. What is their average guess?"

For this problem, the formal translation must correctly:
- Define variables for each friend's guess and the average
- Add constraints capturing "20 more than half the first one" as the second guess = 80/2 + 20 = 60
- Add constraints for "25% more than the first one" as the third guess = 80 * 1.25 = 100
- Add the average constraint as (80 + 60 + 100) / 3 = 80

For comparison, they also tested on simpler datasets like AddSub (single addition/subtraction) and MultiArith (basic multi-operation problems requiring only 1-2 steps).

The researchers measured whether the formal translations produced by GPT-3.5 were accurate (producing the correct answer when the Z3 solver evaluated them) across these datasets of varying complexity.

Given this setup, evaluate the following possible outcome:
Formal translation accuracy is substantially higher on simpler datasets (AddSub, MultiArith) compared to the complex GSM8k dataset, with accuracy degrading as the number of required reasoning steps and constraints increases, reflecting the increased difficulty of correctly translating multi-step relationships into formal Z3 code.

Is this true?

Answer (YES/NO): YES